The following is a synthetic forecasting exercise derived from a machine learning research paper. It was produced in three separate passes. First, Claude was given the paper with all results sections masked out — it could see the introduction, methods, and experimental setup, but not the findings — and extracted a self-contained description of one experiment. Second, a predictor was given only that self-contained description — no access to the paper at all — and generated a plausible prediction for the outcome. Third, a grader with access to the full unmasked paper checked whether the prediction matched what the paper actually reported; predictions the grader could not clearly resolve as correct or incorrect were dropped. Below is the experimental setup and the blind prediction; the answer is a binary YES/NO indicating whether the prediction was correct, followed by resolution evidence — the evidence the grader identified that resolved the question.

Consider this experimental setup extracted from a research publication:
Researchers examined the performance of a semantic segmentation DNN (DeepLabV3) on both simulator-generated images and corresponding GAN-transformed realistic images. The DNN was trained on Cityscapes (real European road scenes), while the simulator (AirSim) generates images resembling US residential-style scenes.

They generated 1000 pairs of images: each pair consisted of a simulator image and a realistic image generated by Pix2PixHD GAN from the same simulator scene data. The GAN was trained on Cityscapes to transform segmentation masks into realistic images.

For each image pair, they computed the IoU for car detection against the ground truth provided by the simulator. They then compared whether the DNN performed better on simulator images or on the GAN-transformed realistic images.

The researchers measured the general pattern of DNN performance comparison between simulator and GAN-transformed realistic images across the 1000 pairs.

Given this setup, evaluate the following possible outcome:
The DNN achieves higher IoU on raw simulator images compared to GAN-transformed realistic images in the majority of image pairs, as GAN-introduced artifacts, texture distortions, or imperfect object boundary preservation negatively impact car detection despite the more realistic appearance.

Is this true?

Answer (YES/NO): NO